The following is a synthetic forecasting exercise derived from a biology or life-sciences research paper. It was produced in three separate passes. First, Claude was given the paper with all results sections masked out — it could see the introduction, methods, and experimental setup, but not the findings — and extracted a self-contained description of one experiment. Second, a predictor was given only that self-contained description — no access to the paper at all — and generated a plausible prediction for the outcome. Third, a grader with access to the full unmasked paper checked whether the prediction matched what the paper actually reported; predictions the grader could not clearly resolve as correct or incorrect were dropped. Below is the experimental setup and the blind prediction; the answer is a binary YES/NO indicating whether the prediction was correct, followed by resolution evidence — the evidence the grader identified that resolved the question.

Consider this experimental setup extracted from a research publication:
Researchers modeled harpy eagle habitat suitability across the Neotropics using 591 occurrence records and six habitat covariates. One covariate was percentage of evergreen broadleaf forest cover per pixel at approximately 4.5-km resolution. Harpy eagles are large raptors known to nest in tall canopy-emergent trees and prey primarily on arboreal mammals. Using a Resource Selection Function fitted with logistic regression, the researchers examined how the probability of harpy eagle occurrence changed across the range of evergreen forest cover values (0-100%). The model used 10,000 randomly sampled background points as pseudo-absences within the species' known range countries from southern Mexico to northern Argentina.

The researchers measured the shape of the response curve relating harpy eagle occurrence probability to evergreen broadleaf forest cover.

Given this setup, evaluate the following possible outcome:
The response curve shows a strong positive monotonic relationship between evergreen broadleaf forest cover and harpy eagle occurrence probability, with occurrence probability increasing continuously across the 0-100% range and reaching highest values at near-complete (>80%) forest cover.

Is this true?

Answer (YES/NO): NO